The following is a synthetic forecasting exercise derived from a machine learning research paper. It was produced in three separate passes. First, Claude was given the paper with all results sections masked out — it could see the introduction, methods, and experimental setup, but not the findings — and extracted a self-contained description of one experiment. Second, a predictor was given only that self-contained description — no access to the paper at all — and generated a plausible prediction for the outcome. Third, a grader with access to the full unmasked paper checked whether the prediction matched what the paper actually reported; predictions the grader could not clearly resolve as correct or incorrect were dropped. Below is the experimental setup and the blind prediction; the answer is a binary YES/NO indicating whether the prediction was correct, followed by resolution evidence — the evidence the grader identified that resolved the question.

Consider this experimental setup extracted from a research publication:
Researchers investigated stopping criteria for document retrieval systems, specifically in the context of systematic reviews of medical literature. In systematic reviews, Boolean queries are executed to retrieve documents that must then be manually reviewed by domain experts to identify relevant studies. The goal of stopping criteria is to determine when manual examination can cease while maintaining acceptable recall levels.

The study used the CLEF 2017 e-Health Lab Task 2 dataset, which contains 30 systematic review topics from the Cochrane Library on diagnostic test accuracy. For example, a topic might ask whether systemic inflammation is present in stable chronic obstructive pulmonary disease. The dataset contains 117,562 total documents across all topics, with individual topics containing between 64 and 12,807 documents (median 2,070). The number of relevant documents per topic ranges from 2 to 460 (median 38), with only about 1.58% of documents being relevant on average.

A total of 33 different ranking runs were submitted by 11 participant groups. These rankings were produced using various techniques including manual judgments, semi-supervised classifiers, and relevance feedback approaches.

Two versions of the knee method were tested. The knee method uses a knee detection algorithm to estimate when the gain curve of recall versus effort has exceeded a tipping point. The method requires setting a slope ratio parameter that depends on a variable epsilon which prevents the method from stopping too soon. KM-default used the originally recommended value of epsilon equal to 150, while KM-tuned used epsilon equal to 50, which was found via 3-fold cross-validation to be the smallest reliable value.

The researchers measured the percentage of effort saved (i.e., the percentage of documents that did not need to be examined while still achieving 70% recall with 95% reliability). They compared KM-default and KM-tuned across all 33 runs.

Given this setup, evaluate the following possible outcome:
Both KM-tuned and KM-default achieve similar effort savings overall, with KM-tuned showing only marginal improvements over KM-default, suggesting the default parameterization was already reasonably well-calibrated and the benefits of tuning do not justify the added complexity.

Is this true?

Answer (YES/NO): NO